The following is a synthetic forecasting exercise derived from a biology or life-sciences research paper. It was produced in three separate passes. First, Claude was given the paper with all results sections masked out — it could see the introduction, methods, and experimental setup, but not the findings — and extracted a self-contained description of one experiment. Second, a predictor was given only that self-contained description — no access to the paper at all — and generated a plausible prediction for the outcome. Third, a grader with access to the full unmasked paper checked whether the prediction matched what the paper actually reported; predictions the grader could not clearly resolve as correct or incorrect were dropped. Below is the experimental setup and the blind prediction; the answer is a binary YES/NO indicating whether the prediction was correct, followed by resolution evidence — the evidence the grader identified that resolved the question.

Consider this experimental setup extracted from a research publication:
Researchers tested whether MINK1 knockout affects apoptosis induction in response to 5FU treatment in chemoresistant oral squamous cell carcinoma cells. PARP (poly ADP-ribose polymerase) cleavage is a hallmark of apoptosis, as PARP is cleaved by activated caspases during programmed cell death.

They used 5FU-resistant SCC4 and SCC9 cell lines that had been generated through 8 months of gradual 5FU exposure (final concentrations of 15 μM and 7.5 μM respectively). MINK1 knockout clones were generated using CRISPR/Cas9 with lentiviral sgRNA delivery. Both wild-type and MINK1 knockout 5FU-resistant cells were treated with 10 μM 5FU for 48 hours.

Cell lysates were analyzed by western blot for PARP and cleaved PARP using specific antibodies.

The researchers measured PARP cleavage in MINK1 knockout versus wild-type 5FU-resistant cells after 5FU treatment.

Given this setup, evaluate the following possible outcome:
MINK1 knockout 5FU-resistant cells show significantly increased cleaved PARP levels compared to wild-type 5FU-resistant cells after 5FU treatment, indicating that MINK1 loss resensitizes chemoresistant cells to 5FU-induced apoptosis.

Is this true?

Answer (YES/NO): YES